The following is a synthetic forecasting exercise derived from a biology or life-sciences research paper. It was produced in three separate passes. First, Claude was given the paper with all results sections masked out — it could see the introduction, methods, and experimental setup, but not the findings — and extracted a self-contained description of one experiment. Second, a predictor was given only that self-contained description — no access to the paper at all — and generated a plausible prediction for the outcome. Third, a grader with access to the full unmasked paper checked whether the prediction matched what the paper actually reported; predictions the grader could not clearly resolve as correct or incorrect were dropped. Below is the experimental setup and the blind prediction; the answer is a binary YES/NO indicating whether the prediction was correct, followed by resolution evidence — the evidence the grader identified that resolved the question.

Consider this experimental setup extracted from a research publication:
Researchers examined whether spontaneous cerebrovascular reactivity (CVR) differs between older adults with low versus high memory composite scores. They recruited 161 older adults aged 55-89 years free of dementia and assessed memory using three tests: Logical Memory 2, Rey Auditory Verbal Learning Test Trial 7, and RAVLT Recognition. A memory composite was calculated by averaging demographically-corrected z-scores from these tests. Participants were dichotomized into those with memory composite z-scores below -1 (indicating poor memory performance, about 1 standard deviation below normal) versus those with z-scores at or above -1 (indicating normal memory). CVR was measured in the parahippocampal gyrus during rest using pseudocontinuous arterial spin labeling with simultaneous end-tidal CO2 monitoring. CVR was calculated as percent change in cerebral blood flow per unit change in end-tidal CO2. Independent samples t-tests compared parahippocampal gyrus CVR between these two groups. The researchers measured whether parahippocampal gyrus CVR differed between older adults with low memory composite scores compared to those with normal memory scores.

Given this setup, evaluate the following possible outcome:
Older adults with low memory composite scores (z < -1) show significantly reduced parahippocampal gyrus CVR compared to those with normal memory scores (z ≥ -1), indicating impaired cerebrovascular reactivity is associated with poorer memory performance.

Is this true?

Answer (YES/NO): YES